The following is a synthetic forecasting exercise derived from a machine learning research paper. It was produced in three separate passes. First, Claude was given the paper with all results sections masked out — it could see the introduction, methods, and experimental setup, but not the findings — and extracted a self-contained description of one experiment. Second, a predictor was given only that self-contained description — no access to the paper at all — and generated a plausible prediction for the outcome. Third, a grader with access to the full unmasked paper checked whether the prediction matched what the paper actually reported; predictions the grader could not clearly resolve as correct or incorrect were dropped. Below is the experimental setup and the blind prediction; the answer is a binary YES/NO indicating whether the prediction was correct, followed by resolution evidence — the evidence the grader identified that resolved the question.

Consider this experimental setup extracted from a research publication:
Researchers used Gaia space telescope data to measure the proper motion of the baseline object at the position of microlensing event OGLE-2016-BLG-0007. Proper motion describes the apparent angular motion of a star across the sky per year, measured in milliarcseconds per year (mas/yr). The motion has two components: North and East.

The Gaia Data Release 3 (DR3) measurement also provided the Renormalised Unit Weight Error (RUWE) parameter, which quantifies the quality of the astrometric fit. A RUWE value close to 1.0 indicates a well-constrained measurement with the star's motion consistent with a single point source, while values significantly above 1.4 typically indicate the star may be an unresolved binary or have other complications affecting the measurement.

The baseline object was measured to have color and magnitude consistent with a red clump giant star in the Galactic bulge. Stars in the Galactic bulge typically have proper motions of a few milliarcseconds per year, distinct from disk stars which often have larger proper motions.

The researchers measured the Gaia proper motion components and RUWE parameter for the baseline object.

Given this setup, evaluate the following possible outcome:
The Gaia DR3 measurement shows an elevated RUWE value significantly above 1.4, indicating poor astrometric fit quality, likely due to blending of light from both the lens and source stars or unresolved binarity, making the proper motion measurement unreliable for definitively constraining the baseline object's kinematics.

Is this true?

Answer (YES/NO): NO